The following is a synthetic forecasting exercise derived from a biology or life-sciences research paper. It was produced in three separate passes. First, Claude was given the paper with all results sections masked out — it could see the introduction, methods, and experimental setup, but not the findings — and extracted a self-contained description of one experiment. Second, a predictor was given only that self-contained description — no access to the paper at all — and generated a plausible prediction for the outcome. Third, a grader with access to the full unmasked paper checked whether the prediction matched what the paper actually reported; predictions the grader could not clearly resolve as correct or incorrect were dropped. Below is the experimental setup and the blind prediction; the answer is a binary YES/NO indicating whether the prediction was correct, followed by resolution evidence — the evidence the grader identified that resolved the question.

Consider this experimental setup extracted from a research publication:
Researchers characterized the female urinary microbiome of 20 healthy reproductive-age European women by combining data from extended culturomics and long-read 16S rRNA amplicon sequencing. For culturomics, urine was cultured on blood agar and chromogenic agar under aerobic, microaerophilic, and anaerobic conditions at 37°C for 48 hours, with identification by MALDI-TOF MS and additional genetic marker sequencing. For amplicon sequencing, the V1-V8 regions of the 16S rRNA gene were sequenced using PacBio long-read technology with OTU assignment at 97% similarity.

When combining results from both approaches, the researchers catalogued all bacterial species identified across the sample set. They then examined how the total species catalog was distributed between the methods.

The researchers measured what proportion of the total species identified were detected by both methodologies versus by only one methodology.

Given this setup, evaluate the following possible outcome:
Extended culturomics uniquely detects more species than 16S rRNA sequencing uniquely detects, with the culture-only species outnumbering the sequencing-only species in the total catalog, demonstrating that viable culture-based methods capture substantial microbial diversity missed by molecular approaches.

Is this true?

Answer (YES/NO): NO